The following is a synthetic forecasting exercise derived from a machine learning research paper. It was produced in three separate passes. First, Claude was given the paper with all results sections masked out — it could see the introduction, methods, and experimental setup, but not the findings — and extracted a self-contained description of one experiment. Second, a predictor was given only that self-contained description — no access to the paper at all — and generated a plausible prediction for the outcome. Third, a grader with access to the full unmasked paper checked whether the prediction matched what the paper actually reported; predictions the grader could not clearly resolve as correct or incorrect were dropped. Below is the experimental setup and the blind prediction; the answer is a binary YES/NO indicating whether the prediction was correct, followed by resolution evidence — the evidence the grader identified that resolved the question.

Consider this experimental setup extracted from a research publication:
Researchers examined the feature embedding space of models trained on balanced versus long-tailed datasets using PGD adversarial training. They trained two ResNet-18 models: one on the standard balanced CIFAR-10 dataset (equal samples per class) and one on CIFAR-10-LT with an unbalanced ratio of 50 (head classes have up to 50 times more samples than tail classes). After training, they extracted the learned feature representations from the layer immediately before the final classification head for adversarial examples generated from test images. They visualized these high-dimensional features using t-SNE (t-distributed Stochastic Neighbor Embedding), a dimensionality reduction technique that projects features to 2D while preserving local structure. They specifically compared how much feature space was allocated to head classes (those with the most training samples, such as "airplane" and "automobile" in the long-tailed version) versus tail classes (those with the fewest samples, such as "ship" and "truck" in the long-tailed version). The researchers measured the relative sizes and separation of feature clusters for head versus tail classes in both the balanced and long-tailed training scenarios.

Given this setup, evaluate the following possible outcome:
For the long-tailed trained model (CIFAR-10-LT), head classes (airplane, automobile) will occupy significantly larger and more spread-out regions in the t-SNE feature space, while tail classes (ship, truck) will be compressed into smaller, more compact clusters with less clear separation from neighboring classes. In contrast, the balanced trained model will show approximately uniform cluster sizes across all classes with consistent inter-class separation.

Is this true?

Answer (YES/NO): YES